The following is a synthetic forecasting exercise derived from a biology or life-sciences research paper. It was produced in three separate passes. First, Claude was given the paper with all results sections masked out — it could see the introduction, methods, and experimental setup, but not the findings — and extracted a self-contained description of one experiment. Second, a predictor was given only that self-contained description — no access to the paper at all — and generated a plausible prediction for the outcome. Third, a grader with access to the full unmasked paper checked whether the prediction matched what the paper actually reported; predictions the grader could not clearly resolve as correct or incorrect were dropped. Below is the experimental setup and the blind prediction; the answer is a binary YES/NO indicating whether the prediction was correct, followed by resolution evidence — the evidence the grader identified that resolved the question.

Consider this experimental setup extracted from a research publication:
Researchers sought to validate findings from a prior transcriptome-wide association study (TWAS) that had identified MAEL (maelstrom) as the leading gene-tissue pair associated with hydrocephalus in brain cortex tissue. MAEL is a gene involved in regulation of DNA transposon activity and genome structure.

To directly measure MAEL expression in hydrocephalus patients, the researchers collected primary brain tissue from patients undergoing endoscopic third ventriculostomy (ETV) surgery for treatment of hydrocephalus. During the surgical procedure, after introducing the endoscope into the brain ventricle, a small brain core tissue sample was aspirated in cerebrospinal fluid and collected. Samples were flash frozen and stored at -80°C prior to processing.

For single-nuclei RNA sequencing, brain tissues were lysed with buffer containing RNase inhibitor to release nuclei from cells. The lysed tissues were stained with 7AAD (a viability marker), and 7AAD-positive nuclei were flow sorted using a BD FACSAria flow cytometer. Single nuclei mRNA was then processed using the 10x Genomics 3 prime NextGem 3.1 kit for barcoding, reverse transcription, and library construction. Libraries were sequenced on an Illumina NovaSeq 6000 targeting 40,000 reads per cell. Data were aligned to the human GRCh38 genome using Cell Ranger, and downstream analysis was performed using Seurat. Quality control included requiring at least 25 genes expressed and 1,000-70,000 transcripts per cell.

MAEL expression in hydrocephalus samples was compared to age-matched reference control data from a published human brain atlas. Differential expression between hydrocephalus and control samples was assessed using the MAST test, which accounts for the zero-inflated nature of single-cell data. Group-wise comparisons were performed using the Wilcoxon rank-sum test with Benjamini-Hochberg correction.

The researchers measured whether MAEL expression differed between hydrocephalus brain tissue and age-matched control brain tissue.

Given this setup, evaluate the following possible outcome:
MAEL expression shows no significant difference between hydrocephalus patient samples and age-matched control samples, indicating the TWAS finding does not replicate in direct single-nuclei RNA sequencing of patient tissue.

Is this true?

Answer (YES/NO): NO